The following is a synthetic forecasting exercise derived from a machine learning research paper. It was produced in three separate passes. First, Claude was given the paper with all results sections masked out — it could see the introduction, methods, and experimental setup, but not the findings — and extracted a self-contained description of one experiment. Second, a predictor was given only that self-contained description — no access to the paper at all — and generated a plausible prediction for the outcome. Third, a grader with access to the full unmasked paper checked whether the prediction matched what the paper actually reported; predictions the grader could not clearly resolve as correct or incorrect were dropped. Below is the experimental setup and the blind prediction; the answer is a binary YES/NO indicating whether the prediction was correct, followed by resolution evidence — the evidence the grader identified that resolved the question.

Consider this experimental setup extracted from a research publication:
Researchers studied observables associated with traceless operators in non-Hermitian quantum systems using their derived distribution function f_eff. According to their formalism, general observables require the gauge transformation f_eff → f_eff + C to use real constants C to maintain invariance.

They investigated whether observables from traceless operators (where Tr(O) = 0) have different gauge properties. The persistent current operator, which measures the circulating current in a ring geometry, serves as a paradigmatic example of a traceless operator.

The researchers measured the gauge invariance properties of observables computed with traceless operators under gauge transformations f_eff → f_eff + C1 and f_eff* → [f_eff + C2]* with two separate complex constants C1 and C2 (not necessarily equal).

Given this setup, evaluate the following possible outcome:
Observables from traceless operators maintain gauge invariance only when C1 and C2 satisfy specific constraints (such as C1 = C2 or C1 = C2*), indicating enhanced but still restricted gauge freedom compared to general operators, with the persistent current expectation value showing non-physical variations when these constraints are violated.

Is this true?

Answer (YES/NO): NO